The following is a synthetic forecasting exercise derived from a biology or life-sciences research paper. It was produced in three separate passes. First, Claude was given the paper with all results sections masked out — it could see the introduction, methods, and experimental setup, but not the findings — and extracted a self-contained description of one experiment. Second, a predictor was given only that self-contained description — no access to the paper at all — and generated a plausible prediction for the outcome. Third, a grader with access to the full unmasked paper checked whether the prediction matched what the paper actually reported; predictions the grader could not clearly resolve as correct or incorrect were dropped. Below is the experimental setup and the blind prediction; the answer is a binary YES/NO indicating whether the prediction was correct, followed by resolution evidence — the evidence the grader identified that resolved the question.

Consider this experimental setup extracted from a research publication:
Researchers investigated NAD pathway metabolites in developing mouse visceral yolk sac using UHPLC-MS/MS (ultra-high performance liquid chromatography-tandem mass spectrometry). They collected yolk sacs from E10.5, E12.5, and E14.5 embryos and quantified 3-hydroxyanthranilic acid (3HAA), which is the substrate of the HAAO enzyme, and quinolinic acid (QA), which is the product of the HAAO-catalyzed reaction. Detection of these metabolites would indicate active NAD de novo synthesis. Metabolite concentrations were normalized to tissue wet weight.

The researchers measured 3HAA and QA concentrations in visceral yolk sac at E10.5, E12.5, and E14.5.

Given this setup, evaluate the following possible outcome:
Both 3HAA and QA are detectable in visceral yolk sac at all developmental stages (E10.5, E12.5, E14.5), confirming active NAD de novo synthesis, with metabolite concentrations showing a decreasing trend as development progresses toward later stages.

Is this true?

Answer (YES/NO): NO